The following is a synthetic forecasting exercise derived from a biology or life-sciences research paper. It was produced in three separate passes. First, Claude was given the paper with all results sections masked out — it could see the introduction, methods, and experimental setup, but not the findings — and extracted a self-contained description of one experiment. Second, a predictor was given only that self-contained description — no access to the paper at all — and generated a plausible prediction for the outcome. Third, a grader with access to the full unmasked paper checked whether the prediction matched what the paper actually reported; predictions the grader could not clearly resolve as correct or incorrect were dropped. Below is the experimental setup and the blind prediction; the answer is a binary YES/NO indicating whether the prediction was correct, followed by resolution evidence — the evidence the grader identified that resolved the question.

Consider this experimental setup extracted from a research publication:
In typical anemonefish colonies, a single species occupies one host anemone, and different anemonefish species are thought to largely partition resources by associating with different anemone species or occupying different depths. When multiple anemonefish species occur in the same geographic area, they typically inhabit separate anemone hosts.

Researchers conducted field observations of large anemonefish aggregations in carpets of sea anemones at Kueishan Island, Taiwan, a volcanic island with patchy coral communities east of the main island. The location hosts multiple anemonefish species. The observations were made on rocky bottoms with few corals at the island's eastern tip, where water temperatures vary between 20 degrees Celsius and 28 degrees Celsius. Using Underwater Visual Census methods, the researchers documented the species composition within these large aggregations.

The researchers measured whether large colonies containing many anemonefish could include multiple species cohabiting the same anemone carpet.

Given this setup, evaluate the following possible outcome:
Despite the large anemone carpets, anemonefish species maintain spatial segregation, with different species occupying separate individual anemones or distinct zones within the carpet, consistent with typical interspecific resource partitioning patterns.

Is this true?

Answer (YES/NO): NO